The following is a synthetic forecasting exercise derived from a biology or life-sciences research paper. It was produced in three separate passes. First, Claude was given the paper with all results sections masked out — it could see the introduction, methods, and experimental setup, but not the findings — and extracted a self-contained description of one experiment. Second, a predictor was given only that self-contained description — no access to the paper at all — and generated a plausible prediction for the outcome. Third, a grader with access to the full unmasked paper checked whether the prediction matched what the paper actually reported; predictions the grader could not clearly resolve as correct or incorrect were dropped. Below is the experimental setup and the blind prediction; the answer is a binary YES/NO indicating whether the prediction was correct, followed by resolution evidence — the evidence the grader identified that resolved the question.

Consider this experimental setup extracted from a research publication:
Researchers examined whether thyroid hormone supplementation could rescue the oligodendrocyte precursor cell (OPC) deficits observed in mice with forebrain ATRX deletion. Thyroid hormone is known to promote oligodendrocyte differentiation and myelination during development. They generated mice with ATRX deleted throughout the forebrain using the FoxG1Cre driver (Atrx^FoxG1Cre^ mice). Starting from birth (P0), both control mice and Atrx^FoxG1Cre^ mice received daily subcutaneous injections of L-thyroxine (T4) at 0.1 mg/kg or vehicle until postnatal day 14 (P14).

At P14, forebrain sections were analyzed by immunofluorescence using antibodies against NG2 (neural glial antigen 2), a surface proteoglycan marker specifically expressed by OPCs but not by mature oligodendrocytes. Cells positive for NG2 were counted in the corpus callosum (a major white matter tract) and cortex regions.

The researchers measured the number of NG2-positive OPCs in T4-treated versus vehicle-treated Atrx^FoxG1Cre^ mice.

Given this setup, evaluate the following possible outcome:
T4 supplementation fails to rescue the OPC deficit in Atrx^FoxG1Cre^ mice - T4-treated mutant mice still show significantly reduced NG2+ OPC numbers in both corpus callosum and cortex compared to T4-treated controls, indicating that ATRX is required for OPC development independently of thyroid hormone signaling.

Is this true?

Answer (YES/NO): YES